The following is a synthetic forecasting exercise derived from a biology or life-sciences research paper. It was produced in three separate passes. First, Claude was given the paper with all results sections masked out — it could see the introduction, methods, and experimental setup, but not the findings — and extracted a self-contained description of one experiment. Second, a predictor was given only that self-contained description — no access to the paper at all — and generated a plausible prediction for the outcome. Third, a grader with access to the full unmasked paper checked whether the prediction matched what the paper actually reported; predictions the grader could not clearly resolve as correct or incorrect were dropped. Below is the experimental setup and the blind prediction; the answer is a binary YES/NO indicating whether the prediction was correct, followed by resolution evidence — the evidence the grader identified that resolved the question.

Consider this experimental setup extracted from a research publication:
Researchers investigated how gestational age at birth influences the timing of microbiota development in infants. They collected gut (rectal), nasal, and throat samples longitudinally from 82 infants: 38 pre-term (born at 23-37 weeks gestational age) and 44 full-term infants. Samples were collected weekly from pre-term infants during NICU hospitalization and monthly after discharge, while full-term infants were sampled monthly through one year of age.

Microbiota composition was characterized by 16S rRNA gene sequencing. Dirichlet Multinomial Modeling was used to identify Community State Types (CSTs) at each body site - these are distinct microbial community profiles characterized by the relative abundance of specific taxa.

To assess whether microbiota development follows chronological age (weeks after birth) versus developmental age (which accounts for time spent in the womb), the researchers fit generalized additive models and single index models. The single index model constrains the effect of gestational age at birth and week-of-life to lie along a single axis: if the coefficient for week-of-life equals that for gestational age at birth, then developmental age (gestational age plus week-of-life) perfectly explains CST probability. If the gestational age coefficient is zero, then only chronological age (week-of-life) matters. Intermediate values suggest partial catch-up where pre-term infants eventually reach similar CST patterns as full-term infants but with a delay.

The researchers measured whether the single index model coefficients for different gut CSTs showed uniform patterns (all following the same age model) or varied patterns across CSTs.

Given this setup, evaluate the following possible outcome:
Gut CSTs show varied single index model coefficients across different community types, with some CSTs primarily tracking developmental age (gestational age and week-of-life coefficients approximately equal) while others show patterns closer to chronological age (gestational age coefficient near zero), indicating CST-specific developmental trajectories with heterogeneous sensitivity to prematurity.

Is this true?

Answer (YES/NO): YES